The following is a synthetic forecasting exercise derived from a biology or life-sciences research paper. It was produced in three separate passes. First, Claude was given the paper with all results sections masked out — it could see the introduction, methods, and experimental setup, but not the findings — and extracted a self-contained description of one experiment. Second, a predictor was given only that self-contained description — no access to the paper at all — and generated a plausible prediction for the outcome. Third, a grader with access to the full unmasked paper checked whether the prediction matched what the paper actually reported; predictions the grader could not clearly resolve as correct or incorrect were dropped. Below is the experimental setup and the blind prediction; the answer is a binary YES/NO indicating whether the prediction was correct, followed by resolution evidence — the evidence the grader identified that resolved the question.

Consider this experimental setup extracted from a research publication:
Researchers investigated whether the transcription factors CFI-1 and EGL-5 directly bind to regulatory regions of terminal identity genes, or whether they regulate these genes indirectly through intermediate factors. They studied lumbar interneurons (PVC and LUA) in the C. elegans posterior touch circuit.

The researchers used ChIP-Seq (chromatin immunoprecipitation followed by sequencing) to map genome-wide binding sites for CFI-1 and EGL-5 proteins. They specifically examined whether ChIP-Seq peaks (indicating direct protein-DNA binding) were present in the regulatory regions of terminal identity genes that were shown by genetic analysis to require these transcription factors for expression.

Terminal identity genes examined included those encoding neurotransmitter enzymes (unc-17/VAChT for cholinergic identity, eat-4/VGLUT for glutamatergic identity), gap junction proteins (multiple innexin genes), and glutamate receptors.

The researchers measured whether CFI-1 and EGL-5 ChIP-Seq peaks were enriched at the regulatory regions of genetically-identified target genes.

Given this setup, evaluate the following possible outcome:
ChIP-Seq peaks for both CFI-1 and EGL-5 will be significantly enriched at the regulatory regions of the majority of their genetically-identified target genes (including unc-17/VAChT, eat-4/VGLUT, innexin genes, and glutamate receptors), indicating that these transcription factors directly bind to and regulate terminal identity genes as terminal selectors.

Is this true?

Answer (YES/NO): YES